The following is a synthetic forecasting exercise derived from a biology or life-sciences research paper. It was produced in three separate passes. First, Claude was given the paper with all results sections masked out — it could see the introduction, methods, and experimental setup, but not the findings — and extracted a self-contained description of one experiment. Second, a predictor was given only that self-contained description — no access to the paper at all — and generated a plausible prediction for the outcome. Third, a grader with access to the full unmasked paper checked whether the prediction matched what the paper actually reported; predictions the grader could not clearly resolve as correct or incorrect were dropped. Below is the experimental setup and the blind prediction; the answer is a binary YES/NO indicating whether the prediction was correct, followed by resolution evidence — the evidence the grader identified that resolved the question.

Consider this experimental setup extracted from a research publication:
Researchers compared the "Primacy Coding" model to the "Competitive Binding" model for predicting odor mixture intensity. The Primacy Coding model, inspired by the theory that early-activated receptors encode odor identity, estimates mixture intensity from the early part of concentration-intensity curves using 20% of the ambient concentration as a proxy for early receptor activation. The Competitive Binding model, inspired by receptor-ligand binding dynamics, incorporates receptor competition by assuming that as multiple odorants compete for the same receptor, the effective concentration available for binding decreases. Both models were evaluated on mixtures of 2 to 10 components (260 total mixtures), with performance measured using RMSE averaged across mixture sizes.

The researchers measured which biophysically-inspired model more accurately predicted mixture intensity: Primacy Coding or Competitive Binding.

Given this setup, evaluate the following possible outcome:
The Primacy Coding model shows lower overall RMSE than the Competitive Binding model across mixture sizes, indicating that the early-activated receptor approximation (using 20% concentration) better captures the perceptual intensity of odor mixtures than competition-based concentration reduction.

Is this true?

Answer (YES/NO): NO